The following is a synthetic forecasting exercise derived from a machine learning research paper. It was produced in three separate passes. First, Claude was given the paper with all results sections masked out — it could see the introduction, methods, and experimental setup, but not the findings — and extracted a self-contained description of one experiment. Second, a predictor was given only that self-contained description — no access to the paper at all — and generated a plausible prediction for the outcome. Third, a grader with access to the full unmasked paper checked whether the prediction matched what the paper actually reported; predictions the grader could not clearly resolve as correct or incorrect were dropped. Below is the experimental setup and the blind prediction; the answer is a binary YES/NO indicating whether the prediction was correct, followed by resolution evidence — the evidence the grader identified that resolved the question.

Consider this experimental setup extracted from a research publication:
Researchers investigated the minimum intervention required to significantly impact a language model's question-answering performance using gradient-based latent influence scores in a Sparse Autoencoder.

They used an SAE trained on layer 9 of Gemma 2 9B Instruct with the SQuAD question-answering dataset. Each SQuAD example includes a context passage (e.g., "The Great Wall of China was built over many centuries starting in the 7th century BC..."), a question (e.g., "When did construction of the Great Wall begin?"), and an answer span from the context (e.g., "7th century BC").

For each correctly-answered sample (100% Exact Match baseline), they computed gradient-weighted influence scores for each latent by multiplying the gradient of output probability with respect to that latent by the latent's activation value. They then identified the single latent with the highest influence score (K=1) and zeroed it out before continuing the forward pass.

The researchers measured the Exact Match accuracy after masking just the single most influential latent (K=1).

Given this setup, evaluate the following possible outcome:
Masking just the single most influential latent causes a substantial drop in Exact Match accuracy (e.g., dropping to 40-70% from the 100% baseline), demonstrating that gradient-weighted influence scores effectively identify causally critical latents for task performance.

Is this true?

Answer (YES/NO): NO